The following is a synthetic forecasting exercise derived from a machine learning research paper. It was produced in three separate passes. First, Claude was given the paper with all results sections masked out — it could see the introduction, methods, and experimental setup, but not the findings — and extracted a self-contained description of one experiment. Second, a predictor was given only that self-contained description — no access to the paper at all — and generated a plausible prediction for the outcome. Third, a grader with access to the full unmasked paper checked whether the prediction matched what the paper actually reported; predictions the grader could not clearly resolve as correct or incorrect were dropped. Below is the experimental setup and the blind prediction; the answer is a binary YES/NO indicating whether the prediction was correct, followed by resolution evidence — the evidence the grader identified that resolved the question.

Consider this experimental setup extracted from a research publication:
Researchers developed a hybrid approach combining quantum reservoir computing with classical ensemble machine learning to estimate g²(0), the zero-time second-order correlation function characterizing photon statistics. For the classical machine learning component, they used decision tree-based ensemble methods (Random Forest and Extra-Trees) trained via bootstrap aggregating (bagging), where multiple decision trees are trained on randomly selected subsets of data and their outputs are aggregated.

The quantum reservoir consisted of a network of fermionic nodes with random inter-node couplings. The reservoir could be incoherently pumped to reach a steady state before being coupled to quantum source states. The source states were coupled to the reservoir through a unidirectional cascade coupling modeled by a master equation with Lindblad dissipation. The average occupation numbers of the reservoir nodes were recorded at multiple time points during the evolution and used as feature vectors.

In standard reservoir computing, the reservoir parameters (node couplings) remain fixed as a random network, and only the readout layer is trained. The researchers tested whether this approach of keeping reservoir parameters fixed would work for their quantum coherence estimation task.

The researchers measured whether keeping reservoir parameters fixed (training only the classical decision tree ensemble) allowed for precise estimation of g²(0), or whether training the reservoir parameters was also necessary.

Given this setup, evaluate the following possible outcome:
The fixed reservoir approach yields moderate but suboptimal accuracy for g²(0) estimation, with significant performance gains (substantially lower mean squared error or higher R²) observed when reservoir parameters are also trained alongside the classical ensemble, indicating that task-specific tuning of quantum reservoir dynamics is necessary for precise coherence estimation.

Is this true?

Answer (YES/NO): NO